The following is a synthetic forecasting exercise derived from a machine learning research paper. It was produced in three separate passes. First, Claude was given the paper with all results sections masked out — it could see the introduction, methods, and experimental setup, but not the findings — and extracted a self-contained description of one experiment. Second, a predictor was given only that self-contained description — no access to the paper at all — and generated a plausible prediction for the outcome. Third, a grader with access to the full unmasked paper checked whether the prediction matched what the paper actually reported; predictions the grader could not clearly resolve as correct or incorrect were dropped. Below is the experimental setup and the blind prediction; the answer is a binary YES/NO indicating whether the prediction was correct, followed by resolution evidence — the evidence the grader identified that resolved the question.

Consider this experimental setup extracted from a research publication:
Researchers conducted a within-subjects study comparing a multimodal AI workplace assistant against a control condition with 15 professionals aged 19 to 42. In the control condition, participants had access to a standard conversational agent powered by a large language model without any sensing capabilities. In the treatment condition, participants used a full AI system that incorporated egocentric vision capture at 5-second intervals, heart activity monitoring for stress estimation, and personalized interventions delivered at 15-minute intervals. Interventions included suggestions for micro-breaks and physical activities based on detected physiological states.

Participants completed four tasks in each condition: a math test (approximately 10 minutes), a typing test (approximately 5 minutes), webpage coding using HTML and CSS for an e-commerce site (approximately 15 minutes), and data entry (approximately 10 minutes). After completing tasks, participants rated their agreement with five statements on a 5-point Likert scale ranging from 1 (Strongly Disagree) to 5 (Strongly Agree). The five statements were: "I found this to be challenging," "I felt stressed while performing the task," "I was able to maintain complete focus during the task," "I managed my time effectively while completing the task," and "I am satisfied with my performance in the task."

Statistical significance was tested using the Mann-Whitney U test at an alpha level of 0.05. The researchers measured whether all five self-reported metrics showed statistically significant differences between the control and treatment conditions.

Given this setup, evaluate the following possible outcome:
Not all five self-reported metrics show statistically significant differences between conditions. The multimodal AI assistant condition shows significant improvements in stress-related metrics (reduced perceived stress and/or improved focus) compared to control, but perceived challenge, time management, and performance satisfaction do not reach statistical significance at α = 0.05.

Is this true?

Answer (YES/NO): NO